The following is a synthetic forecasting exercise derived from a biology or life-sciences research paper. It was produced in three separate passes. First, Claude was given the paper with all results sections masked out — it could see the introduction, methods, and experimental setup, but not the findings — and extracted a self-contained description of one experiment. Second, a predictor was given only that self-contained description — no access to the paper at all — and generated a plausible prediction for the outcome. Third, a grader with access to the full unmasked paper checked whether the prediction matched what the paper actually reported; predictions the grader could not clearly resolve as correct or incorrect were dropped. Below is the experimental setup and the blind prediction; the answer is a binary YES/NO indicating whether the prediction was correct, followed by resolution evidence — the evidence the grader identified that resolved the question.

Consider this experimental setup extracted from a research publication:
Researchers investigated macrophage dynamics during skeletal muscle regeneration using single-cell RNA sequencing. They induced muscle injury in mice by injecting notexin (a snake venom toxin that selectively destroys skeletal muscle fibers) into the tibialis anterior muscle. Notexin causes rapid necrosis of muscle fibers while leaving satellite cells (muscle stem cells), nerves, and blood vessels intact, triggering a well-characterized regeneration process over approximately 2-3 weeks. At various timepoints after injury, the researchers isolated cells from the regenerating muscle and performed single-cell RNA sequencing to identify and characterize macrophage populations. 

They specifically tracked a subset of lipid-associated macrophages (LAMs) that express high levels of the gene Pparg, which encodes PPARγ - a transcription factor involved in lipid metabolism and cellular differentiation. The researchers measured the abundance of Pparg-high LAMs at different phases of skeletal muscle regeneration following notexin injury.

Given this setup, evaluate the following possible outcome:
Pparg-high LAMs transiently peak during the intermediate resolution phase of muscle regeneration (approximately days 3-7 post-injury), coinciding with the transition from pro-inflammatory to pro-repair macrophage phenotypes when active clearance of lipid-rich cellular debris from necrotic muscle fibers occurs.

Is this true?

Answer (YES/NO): NO